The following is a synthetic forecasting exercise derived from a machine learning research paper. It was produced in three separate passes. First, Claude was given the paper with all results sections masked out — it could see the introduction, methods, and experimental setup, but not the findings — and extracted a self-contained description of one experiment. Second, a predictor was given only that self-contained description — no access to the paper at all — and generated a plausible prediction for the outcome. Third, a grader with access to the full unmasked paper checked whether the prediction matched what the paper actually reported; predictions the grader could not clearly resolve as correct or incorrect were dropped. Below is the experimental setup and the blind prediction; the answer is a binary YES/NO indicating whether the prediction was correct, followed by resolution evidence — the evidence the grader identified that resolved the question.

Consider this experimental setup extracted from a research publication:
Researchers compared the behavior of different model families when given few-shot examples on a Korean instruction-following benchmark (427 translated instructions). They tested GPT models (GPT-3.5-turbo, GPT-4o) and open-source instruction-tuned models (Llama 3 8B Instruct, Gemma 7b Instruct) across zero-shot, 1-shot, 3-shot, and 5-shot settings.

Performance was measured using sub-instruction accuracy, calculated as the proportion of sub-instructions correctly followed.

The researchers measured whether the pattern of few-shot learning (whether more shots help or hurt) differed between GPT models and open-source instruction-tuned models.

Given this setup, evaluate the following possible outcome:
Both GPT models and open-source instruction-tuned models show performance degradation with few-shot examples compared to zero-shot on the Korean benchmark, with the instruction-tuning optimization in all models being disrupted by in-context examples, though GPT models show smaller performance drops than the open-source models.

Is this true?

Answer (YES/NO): NO